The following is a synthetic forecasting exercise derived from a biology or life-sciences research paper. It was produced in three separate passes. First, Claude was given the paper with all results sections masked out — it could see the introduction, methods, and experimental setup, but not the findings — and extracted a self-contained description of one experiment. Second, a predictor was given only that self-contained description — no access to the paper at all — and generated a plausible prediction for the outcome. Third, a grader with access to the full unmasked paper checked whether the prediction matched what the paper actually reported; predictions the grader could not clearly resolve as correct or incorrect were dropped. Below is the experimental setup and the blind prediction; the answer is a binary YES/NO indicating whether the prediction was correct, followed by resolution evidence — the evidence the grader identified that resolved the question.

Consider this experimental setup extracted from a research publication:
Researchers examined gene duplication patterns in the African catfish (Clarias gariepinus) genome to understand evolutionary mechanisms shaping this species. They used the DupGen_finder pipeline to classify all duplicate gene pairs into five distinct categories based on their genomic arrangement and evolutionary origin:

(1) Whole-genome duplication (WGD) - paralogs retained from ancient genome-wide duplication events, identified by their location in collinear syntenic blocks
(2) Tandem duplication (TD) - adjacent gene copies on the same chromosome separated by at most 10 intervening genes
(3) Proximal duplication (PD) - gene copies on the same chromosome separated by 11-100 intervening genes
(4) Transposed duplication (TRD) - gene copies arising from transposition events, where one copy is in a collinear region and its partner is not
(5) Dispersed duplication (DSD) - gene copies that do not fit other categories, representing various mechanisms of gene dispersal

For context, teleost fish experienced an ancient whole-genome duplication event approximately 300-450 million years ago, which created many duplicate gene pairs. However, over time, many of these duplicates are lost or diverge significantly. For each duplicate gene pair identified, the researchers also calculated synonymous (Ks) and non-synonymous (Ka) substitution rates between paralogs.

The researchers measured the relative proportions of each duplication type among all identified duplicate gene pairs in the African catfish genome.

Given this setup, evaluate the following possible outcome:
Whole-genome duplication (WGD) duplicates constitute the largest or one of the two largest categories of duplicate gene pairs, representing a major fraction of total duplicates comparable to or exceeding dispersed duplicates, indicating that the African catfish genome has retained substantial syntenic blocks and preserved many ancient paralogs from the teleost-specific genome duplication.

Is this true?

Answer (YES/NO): NO